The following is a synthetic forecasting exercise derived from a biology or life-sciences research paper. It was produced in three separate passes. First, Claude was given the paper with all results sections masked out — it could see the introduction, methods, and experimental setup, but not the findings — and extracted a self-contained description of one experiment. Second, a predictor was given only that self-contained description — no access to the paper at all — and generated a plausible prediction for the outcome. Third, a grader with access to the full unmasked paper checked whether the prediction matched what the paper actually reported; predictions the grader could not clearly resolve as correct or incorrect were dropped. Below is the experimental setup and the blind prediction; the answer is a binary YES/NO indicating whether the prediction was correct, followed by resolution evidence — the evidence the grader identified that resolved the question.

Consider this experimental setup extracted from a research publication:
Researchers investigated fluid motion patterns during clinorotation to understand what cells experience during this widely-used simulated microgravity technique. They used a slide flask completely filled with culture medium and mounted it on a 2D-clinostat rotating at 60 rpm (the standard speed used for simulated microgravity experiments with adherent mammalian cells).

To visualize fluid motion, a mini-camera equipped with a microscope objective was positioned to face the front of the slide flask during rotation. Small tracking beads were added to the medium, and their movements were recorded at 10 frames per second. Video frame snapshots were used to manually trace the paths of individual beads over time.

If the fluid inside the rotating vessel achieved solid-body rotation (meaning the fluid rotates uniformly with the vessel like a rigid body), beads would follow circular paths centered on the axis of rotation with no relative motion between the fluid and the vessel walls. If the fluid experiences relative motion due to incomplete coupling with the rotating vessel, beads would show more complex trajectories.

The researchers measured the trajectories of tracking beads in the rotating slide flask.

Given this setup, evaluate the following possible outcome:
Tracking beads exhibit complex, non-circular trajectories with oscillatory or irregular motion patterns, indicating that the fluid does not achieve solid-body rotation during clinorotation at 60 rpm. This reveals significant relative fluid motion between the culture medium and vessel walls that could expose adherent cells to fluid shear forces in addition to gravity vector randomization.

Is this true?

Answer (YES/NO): YES